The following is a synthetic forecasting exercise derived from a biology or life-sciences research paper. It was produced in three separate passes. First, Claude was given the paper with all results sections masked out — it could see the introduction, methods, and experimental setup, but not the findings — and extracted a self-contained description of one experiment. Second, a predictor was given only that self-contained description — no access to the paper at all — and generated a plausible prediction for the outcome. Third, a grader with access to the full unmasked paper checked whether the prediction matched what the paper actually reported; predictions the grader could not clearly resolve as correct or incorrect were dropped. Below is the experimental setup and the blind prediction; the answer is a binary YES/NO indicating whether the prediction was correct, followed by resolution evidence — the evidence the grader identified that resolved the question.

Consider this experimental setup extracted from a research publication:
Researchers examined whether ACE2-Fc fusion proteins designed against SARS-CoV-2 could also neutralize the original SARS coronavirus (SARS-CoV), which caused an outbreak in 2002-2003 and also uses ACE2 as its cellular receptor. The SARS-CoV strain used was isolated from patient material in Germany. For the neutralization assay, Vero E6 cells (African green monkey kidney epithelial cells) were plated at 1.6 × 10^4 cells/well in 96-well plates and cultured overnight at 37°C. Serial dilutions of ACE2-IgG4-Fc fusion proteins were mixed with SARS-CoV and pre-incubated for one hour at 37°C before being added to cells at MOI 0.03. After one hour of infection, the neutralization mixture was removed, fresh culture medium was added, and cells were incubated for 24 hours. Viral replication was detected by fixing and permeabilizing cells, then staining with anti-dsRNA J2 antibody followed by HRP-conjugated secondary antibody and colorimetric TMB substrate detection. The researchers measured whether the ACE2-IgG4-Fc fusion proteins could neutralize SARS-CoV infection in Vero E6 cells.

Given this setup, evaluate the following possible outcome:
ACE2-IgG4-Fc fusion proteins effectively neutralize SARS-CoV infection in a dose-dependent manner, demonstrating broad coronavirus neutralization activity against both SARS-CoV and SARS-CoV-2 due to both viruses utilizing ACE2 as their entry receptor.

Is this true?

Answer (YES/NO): YES